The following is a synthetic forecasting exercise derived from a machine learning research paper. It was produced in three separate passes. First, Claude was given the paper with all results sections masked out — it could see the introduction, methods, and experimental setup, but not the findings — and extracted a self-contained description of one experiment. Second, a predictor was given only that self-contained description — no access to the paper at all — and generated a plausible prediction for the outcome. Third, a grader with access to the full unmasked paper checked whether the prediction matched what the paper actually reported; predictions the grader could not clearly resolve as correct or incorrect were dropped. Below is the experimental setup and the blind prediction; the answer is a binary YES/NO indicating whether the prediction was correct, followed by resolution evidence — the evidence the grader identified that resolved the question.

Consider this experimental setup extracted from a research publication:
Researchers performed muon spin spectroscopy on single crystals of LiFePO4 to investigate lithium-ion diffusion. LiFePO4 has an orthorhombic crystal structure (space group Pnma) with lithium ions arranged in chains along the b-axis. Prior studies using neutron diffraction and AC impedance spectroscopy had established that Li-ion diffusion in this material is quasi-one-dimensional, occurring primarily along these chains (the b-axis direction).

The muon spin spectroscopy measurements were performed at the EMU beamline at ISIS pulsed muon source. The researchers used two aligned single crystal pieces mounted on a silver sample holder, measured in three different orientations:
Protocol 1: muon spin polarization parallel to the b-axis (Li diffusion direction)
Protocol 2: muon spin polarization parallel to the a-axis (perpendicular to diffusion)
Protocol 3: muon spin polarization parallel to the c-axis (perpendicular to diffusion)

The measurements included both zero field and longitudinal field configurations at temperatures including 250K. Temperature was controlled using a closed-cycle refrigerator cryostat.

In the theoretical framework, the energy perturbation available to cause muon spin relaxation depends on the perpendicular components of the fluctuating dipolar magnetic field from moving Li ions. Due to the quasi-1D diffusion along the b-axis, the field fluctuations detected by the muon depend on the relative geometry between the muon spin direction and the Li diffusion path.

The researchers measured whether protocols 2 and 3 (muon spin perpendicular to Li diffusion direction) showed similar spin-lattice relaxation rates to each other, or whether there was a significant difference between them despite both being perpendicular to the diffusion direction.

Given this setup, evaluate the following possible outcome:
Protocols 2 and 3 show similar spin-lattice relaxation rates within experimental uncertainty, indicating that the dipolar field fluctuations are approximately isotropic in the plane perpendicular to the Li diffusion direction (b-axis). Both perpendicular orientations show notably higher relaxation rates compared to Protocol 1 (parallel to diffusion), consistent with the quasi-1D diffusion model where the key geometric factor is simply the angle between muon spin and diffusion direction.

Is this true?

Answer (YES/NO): NO